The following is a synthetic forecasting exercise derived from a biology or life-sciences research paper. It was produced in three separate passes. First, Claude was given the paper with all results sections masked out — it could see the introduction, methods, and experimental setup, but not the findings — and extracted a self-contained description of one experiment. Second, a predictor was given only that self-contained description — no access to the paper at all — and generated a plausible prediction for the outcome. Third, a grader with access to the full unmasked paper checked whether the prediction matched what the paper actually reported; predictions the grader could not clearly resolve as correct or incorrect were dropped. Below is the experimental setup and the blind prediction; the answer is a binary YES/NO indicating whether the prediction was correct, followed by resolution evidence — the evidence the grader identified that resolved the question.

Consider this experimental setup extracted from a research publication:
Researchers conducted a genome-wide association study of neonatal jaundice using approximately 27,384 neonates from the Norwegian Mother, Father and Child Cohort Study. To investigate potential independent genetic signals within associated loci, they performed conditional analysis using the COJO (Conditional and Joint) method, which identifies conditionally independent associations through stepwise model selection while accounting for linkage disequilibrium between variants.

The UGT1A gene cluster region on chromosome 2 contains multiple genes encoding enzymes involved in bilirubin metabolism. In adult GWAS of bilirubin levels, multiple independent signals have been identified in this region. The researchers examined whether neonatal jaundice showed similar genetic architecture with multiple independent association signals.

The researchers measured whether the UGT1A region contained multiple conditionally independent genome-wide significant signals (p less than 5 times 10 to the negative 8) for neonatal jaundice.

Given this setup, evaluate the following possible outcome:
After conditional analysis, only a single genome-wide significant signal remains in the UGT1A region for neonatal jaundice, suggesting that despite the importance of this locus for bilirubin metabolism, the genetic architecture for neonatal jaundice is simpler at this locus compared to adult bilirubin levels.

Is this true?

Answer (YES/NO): YES